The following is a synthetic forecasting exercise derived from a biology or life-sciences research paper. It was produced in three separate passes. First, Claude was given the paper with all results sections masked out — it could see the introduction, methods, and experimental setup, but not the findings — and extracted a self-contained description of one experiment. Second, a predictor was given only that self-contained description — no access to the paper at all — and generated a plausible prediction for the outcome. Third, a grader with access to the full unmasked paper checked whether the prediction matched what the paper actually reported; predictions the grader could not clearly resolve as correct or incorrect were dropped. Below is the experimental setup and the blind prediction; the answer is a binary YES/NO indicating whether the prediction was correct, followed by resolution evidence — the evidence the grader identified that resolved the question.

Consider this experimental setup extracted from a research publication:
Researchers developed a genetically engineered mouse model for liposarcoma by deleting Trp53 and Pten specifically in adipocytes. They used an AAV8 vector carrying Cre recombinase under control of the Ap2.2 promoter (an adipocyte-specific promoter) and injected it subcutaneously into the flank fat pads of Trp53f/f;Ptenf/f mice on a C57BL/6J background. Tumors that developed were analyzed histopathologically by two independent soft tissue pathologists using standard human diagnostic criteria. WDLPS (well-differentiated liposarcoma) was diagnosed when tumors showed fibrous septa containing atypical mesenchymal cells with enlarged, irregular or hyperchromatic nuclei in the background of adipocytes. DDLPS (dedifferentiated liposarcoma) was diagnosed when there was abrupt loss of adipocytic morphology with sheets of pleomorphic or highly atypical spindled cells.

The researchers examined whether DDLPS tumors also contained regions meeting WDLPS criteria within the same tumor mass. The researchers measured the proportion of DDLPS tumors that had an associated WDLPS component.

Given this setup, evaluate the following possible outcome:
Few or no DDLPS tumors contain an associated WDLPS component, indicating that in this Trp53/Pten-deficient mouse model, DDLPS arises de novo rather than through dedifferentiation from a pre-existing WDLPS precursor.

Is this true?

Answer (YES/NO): NO